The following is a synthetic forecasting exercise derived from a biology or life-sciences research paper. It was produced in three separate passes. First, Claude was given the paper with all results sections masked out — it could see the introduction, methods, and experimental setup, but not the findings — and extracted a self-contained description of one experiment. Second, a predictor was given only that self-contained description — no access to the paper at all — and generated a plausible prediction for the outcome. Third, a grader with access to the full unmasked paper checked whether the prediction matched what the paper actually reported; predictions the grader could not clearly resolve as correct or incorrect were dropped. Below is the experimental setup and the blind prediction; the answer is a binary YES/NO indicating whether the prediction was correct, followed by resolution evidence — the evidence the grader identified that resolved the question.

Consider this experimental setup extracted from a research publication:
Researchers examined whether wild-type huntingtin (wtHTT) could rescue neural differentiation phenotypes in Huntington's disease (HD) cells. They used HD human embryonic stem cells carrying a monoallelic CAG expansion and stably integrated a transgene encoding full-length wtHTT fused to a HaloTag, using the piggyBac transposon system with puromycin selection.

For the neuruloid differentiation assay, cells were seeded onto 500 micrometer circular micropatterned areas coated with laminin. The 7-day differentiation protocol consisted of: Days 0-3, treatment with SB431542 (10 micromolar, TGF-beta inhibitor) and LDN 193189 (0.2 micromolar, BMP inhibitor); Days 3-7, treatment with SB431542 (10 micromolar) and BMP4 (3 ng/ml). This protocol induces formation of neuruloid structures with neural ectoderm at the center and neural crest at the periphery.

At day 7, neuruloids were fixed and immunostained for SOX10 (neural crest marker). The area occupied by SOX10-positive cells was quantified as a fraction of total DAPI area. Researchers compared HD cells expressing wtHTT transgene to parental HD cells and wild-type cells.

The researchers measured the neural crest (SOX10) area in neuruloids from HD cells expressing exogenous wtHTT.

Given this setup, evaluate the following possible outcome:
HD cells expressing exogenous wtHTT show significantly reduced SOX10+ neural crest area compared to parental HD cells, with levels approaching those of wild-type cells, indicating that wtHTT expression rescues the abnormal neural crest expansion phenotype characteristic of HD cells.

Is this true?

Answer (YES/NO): NO